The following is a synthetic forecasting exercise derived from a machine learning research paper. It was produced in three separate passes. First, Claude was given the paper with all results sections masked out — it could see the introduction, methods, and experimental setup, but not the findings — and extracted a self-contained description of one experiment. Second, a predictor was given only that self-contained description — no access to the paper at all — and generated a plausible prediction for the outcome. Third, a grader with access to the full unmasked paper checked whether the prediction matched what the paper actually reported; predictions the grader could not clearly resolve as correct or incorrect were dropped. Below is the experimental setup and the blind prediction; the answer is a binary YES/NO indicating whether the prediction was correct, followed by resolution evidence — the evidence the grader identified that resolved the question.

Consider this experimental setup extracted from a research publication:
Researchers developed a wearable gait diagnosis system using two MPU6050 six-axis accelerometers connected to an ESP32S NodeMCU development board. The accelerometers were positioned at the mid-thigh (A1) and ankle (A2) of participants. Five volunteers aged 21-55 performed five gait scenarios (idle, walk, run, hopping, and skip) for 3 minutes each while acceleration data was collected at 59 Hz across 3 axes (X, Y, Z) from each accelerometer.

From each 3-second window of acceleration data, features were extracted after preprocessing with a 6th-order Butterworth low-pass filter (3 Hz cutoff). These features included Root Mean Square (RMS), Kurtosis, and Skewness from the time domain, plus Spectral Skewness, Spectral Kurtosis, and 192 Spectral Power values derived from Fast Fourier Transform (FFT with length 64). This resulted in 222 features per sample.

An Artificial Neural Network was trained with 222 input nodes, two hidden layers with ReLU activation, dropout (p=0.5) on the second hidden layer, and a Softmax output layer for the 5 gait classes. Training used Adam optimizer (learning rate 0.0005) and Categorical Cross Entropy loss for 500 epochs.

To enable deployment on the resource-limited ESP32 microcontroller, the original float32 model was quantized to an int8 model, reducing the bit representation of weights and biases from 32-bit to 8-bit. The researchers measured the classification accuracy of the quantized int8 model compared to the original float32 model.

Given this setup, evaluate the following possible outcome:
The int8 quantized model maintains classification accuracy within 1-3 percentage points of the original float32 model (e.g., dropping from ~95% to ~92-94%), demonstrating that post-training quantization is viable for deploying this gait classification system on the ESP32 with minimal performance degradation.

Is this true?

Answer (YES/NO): NO